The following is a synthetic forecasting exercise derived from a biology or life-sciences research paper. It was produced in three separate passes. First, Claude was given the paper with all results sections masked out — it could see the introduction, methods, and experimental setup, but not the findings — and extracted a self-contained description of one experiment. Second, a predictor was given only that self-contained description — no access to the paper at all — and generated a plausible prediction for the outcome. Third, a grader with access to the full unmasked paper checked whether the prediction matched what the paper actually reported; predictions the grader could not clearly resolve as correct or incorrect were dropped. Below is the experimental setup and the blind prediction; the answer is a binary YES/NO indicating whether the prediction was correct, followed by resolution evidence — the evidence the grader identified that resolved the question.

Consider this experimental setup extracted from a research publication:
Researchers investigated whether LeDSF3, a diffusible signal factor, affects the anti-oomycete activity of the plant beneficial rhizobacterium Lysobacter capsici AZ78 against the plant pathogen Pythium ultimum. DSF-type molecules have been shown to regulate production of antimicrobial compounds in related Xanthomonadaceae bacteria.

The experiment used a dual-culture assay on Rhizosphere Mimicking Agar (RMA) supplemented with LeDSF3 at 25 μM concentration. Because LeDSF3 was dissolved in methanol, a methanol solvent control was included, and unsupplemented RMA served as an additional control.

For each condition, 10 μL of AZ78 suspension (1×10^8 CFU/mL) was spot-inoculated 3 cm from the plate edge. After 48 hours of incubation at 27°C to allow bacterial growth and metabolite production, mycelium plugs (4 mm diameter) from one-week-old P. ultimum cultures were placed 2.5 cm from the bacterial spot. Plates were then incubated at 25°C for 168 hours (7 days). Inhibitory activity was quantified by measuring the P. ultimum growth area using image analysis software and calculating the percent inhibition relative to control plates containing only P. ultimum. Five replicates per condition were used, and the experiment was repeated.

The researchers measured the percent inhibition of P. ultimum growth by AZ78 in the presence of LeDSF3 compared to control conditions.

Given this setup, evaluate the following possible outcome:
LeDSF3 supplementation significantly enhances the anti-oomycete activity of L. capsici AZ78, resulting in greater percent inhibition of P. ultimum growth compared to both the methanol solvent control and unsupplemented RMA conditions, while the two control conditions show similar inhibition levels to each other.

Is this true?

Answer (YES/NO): NO